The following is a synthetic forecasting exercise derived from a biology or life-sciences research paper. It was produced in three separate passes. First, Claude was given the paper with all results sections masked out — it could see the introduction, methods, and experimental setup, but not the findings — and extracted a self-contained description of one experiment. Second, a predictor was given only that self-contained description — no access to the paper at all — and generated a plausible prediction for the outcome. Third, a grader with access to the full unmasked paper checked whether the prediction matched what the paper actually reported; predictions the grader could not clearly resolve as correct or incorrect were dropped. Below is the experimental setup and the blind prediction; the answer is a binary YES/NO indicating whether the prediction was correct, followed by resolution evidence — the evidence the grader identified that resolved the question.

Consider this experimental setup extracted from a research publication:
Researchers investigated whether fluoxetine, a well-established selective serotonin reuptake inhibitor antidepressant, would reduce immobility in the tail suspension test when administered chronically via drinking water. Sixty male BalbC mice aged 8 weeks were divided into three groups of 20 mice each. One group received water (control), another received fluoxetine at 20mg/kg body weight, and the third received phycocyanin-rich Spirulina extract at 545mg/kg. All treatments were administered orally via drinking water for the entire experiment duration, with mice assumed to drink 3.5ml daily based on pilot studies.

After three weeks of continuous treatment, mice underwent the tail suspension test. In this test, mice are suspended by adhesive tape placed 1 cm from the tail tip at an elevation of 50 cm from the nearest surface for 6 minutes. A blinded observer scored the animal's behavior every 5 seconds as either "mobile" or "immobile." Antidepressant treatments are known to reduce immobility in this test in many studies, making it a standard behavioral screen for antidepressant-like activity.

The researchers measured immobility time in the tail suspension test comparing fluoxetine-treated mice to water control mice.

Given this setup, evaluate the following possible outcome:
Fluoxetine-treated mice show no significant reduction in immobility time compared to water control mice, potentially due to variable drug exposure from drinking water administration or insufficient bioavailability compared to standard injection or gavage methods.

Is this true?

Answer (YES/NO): NO